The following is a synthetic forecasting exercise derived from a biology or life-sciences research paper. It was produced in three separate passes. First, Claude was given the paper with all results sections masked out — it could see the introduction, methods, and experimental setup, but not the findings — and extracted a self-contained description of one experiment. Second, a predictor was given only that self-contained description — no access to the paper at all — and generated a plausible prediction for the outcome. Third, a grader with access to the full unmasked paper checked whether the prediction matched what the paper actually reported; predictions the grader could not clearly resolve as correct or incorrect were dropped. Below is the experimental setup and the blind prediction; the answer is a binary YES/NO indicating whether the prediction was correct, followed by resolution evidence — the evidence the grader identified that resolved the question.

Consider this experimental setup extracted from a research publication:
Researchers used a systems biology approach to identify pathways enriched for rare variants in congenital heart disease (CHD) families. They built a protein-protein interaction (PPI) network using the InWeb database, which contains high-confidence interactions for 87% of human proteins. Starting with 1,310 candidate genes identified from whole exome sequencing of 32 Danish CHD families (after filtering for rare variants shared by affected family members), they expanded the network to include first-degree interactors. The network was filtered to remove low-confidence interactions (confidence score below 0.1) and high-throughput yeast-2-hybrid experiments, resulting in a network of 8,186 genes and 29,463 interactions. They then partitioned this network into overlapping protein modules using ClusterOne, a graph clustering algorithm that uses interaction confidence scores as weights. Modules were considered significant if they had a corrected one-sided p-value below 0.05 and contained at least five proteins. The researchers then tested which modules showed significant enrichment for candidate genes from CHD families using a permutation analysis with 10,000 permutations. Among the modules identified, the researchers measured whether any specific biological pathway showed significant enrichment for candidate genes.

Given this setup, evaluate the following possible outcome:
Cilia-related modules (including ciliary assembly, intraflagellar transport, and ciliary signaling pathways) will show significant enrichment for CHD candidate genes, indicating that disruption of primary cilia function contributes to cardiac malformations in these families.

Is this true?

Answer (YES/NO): NO